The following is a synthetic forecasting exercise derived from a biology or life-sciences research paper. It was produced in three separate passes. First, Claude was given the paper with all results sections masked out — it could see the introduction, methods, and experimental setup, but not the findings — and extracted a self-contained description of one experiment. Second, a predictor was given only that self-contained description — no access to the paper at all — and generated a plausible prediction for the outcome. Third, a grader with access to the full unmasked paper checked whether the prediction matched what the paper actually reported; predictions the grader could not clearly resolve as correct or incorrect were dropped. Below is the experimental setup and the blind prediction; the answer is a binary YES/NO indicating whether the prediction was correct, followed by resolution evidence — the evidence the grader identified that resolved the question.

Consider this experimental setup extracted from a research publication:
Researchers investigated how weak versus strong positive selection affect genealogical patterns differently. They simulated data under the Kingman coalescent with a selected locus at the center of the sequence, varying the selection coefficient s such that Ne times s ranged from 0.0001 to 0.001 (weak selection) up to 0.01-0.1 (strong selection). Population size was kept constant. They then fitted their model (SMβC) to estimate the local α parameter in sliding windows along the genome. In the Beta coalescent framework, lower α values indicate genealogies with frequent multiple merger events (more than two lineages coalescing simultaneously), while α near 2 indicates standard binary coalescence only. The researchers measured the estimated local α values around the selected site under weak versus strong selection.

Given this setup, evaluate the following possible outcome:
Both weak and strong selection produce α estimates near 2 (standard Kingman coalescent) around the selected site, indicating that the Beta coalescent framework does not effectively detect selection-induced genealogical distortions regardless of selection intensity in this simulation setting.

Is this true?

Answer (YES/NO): NO